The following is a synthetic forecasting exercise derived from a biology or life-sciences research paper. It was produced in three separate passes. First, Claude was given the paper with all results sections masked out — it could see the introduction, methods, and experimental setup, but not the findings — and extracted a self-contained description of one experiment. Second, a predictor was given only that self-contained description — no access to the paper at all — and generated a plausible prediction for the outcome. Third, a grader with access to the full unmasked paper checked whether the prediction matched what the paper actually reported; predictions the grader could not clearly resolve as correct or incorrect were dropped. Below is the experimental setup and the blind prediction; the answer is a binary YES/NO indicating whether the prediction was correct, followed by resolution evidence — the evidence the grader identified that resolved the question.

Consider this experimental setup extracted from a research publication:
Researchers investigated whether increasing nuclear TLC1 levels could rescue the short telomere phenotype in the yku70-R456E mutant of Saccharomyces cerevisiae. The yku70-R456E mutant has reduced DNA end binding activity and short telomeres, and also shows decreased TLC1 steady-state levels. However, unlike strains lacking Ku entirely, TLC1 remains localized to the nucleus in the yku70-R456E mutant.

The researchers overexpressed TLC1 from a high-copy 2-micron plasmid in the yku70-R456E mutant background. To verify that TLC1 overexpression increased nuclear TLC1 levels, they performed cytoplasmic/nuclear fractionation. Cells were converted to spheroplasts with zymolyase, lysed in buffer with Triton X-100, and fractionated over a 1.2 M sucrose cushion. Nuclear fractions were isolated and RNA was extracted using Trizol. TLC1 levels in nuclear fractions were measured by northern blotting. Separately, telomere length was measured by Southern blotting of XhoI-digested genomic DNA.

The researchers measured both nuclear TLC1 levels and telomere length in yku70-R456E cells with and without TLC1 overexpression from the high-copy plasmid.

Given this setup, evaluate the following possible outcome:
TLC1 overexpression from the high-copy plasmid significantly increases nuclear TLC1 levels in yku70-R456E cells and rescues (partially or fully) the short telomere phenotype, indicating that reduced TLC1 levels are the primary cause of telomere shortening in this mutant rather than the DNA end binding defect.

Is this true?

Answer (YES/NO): NO